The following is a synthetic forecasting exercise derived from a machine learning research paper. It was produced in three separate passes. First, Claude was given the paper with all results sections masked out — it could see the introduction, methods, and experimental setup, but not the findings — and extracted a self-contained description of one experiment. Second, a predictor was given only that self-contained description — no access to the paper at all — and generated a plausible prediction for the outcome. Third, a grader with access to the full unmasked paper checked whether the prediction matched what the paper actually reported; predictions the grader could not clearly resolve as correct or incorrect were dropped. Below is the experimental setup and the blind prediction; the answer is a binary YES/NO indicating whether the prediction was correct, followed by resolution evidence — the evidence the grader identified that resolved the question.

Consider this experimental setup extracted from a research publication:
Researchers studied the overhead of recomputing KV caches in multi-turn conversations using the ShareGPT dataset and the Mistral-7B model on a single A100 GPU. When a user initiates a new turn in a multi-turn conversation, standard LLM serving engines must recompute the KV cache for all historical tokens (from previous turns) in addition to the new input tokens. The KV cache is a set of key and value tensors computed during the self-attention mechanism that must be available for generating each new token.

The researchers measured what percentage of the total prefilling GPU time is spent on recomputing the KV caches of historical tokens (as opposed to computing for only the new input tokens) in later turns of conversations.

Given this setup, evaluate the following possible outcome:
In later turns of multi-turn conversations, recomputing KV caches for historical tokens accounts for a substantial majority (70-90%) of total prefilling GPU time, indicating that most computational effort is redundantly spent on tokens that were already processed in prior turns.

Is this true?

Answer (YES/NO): NO